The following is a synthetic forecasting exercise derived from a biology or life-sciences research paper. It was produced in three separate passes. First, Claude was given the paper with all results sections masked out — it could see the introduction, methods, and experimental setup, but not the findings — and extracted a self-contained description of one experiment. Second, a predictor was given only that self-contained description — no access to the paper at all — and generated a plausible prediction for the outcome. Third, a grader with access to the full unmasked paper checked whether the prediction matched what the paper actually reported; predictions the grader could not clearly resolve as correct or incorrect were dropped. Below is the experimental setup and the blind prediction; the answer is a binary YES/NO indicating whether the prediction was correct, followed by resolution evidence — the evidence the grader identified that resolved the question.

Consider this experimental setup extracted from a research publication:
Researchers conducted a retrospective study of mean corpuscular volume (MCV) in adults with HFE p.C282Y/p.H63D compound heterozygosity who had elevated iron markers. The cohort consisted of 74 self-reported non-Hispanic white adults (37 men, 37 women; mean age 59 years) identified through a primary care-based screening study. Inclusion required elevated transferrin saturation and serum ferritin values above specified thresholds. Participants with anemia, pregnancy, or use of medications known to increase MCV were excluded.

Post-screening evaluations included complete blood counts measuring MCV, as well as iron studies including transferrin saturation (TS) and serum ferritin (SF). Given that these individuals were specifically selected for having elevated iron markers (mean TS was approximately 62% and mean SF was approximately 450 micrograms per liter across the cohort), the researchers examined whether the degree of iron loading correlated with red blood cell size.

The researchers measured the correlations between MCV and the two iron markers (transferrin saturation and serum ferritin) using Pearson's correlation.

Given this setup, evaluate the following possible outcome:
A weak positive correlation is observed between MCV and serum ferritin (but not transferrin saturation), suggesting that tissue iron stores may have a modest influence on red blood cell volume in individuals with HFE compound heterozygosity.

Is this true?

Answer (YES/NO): NO